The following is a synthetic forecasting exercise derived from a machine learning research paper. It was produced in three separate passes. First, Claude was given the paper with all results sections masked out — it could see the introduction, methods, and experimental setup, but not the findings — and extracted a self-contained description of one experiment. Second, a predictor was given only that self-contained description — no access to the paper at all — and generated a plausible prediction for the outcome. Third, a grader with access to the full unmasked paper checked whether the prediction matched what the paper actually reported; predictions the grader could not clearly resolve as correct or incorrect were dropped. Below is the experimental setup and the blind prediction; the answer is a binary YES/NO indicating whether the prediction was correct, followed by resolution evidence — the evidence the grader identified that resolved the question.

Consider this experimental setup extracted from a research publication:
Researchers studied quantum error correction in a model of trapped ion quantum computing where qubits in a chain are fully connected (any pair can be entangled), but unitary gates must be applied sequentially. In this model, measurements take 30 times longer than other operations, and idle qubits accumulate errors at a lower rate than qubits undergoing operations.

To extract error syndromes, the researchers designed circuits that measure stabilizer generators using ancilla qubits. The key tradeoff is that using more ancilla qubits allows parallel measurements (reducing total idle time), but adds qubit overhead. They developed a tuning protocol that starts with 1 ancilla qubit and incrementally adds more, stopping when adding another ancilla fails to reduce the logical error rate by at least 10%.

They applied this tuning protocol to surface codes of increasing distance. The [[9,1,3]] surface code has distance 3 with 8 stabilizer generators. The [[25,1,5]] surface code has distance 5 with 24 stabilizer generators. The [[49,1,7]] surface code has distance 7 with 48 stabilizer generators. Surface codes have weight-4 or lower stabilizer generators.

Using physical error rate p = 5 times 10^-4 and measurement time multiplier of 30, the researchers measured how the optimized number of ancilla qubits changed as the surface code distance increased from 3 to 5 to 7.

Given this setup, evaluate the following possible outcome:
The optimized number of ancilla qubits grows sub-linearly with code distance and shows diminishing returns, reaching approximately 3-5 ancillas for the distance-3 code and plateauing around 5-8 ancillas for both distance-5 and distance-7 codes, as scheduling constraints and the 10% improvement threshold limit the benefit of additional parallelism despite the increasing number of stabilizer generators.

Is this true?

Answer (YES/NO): NO